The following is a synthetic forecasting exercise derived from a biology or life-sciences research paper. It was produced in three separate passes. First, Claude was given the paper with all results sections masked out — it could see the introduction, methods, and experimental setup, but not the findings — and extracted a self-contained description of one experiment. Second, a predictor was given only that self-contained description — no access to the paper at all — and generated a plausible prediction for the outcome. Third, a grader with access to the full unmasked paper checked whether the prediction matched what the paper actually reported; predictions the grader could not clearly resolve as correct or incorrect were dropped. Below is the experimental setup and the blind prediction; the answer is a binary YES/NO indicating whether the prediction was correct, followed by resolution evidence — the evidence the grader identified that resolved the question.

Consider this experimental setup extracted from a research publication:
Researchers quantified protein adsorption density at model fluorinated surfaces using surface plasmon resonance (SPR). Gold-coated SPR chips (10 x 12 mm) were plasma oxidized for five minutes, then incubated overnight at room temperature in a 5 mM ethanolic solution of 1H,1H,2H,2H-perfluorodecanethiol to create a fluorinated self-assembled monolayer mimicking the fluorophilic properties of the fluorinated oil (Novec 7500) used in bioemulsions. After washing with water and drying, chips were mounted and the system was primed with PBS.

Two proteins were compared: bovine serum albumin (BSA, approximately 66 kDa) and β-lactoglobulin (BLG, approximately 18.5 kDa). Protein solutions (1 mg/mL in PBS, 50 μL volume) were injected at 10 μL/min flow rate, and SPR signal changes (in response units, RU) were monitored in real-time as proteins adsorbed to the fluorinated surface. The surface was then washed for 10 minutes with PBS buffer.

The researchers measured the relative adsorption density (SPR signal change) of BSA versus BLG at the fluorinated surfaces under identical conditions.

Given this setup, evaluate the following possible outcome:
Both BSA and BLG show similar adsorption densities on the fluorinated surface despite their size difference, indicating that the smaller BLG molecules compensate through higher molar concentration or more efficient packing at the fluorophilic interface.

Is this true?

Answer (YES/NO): YES